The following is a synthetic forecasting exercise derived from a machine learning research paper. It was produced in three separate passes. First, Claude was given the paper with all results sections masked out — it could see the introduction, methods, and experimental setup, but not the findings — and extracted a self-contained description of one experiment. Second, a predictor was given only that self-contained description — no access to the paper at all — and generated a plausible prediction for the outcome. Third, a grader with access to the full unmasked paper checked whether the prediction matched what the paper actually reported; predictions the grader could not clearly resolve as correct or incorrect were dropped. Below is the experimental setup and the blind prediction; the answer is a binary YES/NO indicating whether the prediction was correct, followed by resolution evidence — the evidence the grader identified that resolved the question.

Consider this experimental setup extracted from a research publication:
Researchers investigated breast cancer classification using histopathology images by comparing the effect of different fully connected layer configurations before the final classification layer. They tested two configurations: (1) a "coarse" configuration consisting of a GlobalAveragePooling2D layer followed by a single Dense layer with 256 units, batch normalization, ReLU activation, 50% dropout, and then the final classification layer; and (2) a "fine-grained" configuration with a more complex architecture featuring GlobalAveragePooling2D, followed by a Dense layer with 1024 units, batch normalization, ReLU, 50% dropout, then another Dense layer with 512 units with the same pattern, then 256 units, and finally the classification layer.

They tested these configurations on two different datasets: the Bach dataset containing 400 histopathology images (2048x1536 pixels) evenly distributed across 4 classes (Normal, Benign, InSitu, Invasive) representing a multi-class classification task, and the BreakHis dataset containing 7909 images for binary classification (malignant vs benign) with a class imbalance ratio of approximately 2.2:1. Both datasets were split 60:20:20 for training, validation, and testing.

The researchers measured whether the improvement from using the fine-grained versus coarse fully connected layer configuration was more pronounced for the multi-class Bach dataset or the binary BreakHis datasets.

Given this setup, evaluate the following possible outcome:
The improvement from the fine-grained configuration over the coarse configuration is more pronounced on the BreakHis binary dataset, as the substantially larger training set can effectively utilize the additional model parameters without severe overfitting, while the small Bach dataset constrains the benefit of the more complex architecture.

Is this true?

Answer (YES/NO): NO